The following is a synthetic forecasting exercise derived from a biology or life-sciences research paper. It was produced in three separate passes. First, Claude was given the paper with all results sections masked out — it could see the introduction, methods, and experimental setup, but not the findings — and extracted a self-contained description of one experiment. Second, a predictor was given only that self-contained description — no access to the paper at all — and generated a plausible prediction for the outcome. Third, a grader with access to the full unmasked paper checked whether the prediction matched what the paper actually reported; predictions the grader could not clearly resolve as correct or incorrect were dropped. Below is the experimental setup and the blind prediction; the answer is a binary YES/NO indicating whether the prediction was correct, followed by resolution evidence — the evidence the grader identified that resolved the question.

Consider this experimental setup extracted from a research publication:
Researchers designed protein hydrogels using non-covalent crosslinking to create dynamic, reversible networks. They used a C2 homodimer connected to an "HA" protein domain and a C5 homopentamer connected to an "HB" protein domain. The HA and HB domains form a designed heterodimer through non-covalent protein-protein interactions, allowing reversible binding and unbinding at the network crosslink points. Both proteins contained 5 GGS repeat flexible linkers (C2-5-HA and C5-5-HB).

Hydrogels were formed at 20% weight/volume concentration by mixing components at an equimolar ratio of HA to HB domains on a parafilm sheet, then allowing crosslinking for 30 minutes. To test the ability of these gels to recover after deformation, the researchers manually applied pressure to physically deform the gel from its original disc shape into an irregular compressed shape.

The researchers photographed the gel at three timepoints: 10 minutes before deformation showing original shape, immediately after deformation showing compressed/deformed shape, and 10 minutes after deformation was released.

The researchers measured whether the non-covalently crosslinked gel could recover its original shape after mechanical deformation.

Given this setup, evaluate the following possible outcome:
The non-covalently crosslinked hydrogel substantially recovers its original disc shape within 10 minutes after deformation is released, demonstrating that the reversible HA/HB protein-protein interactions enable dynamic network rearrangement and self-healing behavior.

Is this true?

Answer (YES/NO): YES